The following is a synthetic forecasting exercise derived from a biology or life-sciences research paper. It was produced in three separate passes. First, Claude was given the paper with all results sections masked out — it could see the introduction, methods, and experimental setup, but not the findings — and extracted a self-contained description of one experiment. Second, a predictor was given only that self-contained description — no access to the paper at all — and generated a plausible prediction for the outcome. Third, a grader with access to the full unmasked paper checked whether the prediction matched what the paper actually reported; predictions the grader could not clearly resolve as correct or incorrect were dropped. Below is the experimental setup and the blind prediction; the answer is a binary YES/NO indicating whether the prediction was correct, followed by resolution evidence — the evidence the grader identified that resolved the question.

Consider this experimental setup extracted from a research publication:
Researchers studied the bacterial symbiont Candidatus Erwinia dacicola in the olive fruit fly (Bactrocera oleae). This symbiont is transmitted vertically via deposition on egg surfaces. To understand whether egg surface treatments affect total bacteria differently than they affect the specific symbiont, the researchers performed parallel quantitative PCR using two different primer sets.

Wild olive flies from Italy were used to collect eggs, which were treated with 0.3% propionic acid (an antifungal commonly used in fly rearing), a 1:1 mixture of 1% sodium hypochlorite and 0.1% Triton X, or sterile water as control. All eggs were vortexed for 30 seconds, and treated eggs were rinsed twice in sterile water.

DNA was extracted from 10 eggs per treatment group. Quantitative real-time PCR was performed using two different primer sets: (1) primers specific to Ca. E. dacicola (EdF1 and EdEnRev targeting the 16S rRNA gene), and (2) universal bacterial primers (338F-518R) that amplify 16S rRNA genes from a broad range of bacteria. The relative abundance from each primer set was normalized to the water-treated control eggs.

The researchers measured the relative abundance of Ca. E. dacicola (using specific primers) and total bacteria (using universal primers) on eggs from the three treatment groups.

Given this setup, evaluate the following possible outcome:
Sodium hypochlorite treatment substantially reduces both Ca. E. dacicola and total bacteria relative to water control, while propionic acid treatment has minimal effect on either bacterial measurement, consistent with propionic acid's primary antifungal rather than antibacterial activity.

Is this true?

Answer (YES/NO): NO